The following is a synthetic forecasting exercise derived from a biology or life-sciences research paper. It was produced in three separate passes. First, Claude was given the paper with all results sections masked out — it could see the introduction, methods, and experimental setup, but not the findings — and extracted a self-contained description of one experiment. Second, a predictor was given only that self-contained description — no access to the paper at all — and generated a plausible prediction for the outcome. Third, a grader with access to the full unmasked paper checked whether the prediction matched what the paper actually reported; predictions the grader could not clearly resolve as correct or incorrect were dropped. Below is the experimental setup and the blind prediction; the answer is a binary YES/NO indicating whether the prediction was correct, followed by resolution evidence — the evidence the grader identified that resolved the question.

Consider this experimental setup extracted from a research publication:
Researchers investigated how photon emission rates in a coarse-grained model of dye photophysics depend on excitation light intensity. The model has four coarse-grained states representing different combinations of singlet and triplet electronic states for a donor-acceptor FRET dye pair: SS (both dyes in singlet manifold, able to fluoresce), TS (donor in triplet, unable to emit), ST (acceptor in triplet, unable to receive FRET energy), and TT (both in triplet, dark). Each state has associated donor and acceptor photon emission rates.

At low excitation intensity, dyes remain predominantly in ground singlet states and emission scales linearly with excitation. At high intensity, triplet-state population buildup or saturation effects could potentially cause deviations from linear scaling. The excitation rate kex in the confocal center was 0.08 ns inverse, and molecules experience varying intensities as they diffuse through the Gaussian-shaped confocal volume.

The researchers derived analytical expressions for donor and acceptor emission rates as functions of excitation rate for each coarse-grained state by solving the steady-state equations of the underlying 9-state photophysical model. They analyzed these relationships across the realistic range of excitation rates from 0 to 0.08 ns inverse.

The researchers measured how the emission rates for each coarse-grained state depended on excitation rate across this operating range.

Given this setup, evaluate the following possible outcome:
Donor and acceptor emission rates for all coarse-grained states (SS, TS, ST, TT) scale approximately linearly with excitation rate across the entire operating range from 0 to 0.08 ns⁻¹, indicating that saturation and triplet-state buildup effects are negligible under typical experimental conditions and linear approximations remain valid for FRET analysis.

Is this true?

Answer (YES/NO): YES